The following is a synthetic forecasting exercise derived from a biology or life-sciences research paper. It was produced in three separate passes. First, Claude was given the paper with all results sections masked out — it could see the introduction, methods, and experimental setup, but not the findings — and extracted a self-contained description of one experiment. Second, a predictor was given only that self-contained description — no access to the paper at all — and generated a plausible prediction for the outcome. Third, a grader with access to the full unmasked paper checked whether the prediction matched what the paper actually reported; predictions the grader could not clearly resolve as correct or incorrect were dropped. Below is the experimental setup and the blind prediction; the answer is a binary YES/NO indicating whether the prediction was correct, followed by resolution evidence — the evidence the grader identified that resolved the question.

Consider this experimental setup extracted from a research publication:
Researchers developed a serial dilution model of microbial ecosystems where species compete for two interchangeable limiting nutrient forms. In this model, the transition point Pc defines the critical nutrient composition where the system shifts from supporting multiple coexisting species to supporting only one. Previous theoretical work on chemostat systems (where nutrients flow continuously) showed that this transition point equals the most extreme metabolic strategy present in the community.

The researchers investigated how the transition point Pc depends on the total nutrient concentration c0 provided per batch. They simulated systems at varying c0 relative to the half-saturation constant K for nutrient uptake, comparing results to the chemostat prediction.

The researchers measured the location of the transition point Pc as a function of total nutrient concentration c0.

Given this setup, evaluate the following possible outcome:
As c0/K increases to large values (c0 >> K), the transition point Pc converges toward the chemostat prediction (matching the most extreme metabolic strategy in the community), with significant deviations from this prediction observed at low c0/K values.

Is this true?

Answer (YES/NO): NO